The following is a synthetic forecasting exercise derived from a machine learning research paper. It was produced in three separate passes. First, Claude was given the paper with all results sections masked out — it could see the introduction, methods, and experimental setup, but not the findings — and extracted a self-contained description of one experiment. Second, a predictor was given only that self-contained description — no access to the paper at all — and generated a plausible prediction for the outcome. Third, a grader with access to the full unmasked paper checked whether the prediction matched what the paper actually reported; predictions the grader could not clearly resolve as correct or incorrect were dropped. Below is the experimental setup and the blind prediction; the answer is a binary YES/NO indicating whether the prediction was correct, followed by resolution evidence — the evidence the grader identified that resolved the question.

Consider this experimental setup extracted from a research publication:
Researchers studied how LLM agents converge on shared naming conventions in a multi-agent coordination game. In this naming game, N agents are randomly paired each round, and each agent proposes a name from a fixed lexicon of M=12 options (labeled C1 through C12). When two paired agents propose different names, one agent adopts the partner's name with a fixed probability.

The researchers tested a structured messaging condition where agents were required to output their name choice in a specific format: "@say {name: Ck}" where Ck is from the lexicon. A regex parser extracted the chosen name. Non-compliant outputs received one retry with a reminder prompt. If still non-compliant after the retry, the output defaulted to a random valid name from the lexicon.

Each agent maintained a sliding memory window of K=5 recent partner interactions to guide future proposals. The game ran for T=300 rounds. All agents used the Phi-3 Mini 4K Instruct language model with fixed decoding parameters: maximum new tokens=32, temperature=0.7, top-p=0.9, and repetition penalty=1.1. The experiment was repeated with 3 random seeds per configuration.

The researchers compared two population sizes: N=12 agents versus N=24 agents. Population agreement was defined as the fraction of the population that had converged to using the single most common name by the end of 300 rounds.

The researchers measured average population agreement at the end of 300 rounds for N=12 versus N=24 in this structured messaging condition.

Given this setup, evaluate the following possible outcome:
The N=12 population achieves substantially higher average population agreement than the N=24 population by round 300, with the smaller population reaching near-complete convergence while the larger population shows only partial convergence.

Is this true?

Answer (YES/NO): NO